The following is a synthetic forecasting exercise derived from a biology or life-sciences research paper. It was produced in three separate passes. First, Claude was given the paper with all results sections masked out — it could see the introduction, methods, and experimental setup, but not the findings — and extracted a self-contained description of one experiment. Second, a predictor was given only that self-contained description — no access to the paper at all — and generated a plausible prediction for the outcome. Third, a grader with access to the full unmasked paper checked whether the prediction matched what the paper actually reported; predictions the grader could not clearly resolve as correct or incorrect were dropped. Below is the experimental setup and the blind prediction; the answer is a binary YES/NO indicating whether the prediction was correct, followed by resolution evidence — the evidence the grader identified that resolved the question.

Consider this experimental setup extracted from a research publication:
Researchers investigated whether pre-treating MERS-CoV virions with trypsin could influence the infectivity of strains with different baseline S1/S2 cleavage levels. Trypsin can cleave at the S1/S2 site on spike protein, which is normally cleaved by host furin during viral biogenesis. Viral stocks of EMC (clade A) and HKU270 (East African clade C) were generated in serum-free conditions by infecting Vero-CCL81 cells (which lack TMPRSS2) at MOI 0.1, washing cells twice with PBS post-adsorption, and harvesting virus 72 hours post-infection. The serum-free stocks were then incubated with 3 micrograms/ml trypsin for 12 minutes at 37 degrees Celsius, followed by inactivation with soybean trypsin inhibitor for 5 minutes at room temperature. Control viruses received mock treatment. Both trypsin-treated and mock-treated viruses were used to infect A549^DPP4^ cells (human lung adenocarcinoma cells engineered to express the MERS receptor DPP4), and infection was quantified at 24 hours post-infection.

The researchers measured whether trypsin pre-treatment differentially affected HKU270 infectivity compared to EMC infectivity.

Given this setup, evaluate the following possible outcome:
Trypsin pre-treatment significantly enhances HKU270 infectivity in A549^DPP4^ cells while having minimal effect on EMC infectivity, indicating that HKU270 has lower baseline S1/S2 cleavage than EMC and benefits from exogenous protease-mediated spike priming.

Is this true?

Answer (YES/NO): NO